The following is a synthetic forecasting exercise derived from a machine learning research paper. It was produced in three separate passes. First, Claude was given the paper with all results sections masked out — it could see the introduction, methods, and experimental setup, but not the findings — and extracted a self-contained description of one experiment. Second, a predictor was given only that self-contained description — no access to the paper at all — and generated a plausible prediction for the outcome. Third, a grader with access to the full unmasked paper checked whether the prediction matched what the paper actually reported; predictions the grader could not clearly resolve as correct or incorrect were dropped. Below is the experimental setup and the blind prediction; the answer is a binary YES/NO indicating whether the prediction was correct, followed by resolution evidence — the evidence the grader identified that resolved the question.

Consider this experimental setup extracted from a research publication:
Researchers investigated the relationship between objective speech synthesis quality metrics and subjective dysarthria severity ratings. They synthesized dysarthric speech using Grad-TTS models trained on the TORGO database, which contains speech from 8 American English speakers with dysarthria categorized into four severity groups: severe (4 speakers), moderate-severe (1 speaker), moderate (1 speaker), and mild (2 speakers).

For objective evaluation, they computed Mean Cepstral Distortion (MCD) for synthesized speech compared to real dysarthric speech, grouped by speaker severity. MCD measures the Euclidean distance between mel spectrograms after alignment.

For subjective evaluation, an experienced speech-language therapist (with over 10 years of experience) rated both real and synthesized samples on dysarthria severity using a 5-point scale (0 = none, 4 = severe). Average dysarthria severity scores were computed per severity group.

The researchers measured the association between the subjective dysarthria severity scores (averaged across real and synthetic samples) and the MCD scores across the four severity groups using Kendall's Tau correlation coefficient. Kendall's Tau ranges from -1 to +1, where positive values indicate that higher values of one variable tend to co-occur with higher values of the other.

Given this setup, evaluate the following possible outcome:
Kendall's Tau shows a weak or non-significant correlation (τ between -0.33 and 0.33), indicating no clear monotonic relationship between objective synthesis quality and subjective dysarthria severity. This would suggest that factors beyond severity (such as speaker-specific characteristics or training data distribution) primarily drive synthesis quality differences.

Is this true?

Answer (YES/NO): NO